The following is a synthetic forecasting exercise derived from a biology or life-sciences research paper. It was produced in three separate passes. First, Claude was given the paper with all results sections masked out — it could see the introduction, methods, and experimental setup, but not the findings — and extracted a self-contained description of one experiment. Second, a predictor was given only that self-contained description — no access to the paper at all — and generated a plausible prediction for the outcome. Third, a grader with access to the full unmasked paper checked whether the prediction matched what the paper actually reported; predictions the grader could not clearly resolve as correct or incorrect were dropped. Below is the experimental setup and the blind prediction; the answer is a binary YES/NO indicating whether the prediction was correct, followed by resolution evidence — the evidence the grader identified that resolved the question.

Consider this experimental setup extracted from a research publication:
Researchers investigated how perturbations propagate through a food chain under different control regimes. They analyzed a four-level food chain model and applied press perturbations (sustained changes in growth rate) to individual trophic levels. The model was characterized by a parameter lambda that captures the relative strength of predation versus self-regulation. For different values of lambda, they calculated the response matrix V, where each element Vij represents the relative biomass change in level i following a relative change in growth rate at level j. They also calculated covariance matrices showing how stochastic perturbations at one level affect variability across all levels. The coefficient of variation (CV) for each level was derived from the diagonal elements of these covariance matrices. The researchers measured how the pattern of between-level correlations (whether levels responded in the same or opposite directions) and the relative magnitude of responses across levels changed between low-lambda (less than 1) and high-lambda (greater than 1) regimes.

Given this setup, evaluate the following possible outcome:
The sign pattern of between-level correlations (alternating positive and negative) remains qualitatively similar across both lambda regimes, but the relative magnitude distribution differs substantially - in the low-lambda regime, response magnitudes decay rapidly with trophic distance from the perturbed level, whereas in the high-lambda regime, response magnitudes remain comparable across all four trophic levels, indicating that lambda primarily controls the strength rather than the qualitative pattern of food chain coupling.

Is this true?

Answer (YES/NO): NO